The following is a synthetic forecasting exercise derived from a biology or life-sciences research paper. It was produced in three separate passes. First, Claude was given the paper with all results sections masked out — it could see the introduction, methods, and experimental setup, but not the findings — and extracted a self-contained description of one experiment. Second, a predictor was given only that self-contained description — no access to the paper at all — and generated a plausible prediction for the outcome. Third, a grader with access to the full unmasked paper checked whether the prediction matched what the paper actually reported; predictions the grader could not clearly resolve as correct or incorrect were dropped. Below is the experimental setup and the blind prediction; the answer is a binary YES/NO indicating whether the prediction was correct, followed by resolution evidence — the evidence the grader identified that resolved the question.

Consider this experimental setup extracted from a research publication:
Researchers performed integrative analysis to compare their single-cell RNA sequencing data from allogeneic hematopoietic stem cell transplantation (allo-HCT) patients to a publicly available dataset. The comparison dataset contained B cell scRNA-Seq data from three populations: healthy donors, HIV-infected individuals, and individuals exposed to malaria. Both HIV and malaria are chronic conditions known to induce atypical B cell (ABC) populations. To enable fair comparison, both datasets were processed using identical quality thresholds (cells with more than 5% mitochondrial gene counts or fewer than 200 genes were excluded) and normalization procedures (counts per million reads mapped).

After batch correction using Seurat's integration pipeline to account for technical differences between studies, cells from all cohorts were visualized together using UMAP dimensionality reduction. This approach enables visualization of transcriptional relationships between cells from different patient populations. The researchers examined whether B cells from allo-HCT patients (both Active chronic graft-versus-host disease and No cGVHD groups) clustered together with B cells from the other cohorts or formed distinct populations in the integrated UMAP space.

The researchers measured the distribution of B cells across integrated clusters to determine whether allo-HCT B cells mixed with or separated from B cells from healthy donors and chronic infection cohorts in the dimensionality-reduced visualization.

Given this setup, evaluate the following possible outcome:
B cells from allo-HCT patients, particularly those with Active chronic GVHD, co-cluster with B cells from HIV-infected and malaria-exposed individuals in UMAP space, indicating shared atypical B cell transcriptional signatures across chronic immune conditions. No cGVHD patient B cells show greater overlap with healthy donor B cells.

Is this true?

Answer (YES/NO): NO